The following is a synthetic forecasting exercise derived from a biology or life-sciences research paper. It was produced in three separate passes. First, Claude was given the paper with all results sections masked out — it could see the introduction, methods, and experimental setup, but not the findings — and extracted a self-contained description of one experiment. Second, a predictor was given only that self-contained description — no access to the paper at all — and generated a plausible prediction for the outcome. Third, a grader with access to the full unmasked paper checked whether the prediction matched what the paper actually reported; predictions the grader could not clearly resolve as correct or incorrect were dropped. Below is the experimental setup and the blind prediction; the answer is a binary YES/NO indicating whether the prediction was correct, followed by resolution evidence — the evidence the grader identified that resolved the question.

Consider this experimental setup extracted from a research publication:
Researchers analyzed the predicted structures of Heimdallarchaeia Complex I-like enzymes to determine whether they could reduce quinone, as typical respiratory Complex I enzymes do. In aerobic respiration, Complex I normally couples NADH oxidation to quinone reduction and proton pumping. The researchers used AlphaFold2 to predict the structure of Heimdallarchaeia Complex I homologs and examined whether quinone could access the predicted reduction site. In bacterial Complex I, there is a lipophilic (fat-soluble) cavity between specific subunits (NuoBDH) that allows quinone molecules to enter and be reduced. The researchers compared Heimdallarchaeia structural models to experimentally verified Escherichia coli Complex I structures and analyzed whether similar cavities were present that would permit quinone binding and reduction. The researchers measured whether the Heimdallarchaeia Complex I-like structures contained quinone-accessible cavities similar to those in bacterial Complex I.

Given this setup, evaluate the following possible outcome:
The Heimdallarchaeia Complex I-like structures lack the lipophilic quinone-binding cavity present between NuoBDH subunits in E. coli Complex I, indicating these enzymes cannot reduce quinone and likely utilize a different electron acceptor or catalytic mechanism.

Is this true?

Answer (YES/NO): NO